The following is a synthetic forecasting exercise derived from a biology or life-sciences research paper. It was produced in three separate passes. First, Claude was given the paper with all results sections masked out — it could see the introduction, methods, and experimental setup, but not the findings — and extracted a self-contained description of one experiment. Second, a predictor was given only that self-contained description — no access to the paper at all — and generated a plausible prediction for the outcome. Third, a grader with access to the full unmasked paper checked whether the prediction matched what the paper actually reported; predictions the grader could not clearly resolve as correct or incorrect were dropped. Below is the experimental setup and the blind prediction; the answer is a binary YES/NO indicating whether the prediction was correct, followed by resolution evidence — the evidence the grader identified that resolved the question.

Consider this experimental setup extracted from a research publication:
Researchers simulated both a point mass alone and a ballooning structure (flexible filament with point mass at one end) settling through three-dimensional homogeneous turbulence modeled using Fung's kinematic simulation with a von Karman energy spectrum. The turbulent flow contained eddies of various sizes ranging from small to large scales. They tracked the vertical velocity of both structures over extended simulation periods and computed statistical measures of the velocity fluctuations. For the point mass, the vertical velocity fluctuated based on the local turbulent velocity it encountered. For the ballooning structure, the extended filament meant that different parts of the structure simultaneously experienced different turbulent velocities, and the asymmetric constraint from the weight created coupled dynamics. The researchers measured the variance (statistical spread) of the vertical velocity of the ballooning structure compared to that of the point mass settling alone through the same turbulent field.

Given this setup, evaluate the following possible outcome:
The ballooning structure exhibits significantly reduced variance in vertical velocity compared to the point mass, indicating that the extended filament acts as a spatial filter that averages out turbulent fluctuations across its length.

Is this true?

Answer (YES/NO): NO